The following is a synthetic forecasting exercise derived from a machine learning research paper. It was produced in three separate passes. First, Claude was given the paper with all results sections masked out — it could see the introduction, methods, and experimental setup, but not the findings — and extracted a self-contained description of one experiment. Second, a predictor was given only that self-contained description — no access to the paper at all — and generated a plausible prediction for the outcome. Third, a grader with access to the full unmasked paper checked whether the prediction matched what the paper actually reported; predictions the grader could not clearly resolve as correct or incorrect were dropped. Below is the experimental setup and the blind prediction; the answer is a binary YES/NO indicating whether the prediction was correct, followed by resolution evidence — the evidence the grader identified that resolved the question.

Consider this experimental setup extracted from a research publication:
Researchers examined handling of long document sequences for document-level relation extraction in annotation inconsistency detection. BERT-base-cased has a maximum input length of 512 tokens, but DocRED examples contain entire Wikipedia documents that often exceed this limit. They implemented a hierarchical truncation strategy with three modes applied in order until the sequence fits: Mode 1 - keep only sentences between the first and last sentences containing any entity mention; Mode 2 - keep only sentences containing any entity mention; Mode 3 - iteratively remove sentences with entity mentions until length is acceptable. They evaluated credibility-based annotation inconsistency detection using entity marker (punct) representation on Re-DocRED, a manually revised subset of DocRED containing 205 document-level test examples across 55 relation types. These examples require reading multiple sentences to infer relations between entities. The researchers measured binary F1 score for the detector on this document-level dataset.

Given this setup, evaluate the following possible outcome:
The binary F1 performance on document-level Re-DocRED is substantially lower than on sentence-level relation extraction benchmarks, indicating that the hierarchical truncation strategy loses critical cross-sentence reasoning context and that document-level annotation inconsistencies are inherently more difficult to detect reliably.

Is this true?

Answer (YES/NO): YES